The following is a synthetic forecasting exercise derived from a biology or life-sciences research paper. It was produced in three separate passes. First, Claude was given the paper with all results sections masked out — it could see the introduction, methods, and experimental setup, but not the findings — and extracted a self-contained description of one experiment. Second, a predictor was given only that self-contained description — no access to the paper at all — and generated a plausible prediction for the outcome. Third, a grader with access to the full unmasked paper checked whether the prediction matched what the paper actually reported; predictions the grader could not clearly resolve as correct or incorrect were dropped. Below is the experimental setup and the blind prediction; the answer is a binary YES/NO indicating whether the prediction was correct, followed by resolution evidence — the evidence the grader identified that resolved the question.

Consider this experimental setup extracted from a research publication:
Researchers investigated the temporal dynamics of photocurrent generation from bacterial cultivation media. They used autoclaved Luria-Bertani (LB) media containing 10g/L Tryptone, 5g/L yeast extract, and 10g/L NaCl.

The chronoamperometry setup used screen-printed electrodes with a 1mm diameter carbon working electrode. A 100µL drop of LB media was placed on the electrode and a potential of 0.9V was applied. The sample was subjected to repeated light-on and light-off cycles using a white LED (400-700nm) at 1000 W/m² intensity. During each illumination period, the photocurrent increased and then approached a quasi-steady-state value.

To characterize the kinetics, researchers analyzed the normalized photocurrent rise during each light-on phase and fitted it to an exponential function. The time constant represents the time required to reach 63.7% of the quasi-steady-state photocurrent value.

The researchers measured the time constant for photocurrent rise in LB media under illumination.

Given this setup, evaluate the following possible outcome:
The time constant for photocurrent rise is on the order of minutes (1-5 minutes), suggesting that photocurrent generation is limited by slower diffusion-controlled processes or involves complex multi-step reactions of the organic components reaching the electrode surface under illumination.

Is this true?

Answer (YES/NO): NO